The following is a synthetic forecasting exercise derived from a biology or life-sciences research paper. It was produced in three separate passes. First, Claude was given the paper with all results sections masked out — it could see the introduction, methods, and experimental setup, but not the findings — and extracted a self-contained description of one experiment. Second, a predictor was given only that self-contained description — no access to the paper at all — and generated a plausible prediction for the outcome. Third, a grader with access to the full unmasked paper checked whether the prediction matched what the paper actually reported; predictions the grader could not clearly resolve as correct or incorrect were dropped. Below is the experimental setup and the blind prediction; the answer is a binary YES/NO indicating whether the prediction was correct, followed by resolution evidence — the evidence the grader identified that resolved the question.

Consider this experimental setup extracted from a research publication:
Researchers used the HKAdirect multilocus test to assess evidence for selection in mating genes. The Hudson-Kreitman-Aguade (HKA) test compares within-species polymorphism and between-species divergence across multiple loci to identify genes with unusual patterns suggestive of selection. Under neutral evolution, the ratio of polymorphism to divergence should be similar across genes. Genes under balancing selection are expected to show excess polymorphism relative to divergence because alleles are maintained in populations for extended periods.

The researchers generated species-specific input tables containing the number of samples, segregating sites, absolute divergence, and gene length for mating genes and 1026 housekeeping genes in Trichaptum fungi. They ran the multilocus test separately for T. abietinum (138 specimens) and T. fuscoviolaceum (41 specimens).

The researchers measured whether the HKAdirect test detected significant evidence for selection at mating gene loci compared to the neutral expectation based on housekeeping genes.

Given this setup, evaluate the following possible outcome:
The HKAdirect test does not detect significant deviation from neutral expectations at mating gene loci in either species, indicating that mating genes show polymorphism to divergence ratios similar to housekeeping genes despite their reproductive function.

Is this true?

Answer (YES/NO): NO